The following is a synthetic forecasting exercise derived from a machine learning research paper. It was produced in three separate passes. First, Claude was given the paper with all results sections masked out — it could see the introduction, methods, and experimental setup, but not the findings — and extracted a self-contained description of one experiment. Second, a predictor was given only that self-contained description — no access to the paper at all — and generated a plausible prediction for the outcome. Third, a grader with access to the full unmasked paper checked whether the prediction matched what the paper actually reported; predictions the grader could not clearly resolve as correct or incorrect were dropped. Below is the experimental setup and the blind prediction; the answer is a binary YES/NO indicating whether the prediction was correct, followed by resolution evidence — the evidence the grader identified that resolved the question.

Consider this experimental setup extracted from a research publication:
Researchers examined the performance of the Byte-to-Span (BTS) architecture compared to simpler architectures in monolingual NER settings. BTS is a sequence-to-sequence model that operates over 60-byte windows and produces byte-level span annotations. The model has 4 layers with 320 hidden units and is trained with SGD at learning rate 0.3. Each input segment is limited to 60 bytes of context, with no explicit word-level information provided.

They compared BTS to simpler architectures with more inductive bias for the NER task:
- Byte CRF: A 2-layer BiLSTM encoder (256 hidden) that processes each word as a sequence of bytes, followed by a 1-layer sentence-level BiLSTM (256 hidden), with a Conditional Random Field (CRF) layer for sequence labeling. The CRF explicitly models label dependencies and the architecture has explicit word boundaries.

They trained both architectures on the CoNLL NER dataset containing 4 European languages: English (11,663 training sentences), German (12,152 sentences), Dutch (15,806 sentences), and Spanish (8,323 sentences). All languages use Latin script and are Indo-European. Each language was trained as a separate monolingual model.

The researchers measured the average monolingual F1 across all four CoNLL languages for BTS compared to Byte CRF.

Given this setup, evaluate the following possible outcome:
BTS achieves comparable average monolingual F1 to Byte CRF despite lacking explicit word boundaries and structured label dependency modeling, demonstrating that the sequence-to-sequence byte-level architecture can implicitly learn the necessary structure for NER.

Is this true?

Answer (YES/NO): NO